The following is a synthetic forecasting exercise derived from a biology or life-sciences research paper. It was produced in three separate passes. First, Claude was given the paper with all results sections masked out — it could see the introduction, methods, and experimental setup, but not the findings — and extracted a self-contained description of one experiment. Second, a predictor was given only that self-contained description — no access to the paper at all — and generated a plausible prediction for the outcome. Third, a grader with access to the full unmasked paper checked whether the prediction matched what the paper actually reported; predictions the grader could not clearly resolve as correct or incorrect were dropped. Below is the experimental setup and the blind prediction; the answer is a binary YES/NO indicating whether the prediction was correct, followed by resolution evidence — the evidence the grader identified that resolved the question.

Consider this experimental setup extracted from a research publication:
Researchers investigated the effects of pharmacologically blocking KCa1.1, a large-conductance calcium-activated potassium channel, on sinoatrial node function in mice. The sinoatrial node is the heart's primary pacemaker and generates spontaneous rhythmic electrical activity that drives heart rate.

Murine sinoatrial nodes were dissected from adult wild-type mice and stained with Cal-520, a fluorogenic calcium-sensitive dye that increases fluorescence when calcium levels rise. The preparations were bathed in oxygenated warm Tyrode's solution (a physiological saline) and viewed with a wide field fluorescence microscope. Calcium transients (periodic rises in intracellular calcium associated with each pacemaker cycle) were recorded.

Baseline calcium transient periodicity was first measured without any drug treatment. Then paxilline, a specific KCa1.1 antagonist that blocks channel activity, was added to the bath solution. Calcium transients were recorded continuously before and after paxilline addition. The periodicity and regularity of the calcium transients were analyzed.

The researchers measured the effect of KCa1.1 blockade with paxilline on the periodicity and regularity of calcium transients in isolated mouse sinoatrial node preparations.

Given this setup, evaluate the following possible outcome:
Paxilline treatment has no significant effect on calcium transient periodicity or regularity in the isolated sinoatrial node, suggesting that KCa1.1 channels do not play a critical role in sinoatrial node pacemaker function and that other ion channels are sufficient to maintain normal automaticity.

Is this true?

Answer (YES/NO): NO